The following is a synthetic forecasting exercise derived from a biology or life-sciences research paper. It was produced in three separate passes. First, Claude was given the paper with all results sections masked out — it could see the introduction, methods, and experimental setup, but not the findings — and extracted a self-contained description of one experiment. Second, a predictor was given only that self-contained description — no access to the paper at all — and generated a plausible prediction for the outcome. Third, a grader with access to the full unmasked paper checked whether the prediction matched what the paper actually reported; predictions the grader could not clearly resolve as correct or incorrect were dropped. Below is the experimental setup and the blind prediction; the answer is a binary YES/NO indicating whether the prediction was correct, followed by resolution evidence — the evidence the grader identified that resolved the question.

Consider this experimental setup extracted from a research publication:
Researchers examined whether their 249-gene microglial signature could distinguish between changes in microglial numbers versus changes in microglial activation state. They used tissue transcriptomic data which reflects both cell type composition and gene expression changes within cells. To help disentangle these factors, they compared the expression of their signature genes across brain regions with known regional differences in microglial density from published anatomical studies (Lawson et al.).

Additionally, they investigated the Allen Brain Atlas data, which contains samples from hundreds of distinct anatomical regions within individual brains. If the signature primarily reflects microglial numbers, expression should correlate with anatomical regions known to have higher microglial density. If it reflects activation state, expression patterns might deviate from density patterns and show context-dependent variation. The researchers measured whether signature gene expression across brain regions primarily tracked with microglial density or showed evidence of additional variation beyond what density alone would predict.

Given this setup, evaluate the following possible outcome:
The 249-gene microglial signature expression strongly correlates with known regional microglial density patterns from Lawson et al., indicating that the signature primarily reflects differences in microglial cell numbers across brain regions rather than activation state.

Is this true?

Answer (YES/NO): YES